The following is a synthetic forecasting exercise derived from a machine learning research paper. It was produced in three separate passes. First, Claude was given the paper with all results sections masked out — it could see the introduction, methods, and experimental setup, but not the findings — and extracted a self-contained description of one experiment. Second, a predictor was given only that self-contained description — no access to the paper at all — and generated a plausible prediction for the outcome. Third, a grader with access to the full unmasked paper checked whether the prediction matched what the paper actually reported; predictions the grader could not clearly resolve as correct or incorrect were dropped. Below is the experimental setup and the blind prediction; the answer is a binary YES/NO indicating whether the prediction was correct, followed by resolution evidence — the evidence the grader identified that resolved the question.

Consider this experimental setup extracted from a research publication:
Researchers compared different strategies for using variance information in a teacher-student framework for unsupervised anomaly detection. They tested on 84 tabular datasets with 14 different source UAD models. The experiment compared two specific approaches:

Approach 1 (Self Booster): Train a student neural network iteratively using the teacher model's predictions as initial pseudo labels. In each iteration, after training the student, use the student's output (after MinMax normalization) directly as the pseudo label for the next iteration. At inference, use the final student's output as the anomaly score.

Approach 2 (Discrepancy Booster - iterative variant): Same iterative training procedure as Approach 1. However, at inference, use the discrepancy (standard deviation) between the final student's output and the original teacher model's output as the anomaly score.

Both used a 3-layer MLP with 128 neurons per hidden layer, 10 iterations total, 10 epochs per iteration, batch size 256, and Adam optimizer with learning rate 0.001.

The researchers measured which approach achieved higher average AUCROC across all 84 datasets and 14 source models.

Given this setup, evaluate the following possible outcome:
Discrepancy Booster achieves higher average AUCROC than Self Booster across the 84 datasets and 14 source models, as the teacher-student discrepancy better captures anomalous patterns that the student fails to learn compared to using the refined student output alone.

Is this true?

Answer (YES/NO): NO